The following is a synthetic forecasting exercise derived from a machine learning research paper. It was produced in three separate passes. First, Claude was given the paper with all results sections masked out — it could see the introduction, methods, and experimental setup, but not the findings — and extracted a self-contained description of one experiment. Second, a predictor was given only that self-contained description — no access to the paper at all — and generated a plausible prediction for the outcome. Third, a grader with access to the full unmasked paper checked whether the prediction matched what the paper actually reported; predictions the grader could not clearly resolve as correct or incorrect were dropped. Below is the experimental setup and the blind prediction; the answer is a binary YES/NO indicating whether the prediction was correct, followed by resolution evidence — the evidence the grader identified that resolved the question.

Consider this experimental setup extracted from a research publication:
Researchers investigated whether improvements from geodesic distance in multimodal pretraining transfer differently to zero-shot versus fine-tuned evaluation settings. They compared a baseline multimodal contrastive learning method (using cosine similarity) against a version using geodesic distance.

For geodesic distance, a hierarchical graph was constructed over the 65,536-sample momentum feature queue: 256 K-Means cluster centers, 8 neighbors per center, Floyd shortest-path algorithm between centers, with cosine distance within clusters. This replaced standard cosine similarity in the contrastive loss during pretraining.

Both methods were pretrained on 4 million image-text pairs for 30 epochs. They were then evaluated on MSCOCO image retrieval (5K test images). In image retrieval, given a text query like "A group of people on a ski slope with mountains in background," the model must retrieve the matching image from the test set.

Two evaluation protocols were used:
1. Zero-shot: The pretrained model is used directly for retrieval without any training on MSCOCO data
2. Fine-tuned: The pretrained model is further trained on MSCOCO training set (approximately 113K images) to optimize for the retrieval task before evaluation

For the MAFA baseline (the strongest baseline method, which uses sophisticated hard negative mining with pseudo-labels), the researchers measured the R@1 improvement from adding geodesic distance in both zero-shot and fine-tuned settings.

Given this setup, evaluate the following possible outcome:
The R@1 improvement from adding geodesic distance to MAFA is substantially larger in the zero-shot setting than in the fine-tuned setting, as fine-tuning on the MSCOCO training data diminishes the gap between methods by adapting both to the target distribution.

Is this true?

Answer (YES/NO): NO